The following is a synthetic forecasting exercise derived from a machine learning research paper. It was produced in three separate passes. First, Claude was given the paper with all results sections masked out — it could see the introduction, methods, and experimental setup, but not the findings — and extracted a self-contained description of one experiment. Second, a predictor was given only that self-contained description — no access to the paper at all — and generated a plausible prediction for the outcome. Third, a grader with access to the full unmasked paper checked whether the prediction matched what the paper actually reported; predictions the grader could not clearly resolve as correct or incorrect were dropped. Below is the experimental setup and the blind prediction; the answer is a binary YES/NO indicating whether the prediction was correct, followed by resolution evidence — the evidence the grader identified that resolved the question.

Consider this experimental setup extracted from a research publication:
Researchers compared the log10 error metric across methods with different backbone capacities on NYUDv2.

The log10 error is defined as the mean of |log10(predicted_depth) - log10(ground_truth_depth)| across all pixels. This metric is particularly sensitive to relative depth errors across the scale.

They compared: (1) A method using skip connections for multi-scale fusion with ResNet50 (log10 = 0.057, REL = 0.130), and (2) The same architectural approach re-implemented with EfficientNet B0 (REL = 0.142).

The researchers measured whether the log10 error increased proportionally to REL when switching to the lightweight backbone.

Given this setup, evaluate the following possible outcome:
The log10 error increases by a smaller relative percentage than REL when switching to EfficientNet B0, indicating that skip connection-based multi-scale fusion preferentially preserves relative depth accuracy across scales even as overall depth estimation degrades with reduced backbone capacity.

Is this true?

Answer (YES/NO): YES